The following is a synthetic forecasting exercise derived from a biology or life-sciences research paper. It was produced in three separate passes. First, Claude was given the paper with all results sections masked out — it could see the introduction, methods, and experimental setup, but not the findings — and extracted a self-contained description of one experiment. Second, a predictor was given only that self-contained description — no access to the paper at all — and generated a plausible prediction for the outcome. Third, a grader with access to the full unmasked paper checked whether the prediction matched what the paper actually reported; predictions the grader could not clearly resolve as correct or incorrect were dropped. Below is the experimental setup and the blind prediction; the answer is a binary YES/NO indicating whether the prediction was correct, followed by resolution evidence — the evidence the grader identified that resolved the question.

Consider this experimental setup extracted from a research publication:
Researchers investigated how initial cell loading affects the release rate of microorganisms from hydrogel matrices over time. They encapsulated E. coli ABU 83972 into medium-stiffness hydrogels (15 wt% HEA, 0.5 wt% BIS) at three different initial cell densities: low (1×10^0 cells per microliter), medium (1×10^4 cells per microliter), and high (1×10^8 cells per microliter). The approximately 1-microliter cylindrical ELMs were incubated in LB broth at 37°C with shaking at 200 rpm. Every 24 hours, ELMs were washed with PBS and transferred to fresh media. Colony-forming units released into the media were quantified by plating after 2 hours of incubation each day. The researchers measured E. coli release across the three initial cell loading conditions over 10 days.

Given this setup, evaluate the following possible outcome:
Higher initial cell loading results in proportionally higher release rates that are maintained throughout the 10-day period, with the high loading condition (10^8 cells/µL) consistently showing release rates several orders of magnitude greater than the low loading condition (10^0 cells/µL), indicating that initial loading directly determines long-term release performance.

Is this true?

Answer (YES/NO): NO